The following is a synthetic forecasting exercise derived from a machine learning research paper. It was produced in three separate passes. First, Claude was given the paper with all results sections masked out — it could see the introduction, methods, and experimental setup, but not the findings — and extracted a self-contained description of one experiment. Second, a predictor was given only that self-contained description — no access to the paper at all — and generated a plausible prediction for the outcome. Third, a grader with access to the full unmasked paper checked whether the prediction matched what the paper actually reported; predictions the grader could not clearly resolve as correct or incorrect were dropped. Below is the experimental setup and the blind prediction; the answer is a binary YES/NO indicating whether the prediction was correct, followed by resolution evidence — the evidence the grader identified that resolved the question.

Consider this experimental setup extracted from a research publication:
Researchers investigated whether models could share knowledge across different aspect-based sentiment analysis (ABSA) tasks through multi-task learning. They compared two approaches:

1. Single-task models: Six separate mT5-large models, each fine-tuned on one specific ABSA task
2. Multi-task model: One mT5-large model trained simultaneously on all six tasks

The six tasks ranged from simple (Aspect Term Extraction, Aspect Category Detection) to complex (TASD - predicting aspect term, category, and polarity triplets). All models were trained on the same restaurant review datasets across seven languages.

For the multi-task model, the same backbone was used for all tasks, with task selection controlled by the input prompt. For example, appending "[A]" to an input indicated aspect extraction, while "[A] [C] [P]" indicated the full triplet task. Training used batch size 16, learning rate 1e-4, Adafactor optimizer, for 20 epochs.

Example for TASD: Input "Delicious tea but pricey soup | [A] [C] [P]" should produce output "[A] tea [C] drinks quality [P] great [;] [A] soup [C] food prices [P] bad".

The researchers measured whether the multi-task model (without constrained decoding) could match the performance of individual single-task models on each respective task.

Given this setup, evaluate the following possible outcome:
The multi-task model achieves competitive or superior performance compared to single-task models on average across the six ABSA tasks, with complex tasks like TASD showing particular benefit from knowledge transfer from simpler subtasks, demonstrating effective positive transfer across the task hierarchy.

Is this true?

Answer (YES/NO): NO